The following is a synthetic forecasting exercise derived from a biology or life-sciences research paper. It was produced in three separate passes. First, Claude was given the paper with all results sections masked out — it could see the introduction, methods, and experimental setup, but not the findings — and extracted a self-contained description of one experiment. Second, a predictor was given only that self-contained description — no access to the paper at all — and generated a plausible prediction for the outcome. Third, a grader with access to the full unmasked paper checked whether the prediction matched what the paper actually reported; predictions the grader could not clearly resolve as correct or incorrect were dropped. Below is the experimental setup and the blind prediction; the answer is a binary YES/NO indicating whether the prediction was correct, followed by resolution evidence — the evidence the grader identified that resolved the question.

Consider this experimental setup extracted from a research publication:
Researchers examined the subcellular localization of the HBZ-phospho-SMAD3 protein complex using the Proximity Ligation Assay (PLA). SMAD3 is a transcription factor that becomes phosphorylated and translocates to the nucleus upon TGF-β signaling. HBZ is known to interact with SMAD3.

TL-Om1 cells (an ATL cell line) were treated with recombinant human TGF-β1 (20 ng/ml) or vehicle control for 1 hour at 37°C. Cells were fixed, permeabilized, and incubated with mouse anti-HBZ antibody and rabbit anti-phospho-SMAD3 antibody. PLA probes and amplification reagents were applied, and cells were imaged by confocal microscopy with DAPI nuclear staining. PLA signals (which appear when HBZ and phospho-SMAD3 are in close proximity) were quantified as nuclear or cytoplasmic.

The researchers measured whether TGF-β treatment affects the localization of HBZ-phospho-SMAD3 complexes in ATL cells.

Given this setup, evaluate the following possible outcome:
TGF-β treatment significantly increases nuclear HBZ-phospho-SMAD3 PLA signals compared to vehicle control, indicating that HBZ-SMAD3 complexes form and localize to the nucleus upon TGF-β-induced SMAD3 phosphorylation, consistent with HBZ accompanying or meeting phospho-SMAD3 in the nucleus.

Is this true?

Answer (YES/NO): YES